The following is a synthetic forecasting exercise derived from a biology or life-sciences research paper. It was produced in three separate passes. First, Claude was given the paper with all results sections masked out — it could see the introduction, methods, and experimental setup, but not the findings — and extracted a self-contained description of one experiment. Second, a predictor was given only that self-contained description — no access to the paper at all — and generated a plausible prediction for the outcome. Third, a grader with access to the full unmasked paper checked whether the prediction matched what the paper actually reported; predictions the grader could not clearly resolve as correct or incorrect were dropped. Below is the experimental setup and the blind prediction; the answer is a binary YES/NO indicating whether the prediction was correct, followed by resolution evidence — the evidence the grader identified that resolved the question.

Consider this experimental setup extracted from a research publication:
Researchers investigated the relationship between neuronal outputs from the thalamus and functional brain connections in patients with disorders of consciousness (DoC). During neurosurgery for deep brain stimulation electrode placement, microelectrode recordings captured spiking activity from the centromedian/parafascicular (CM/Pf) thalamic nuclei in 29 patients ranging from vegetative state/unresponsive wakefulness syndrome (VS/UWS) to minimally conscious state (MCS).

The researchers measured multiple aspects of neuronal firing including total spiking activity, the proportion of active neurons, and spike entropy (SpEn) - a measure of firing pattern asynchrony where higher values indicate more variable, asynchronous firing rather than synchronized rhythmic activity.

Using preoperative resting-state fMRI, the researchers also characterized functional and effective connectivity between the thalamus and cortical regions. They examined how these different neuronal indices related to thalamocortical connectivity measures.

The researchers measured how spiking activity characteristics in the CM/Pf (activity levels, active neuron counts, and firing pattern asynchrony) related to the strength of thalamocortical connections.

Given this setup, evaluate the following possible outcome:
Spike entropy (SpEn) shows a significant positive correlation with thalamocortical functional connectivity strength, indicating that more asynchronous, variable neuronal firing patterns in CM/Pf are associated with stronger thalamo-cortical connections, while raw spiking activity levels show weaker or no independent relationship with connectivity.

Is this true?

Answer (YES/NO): NO